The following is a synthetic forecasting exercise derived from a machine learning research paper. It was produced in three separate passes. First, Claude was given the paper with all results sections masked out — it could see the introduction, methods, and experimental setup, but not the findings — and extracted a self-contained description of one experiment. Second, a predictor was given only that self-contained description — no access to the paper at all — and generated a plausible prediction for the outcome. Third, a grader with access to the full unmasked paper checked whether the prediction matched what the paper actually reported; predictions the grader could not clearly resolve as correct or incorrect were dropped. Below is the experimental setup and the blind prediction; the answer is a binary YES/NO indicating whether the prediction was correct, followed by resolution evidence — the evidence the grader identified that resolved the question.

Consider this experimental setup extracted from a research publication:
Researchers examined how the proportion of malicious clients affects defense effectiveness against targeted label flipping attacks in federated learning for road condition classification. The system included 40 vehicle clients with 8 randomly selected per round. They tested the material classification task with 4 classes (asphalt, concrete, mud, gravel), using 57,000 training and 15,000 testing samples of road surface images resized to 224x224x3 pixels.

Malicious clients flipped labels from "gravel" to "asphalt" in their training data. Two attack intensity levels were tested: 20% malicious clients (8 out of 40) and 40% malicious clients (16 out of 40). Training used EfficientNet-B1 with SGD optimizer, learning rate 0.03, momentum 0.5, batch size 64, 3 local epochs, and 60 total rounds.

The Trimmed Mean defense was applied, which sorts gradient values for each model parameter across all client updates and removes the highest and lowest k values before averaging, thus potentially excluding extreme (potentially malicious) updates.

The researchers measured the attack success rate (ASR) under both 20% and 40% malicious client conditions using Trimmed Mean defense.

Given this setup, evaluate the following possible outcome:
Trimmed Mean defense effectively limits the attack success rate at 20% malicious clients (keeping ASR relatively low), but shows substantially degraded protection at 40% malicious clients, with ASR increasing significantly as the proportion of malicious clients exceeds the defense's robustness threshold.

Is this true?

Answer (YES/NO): NO